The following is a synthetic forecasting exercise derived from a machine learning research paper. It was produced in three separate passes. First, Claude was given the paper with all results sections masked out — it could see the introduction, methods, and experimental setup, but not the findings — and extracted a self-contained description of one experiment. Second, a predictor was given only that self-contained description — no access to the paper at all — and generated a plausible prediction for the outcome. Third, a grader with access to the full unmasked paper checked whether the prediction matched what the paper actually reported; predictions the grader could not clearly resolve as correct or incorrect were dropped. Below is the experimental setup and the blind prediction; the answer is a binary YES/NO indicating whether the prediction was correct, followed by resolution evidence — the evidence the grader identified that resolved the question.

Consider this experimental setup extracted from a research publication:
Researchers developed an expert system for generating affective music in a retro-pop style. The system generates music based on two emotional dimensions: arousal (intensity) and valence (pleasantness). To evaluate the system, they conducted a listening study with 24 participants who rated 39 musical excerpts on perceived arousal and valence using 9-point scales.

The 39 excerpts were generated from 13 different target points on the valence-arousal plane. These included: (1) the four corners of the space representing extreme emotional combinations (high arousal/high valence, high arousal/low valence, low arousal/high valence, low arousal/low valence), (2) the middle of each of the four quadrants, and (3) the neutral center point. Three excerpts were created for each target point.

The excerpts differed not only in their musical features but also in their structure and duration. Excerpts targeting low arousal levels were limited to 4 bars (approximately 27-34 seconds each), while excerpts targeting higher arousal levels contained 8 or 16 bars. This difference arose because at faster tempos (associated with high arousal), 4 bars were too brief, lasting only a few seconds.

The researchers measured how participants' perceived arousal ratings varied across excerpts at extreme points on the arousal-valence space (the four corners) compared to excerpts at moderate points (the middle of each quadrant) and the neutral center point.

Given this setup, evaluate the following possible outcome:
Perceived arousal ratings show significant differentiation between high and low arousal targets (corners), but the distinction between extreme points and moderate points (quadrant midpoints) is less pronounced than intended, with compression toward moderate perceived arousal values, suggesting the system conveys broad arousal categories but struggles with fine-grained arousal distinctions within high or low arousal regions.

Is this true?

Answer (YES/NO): NO